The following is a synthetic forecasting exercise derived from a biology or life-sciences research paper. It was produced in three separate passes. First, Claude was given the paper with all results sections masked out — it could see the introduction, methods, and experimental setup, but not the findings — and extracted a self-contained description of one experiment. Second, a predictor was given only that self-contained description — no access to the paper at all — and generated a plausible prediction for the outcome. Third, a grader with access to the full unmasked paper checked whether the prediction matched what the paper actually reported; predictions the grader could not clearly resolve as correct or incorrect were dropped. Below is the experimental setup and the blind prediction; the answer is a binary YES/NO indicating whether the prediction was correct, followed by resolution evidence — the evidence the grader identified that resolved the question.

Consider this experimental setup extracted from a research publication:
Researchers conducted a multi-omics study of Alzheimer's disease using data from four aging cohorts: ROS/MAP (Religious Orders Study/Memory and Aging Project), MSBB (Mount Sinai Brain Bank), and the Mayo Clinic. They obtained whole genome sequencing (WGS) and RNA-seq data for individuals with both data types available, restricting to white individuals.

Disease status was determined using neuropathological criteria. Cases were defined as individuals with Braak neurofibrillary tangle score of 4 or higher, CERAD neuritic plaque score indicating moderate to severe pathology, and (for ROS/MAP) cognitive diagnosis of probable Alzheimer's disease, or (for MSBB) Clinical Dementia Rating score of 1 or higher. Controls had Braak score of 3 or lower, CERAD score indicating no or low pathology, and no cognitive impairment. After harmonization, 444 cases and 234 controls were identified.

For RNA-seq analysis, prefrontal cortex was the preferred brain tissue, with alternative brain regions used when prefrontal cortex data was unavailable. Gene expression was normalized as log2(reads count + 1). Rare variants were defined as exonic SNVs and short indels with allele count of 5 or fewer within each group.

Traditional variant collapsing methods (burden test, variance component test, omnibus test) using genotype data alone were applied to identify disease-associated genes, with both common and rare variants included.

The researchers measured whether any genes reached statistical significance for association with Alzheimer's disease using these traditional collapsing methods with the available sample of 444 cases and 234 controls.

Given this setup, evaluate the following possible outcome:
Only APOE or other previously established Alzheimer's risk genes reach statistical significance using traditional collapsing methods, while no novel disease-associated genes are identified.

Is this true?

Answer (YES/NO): NO